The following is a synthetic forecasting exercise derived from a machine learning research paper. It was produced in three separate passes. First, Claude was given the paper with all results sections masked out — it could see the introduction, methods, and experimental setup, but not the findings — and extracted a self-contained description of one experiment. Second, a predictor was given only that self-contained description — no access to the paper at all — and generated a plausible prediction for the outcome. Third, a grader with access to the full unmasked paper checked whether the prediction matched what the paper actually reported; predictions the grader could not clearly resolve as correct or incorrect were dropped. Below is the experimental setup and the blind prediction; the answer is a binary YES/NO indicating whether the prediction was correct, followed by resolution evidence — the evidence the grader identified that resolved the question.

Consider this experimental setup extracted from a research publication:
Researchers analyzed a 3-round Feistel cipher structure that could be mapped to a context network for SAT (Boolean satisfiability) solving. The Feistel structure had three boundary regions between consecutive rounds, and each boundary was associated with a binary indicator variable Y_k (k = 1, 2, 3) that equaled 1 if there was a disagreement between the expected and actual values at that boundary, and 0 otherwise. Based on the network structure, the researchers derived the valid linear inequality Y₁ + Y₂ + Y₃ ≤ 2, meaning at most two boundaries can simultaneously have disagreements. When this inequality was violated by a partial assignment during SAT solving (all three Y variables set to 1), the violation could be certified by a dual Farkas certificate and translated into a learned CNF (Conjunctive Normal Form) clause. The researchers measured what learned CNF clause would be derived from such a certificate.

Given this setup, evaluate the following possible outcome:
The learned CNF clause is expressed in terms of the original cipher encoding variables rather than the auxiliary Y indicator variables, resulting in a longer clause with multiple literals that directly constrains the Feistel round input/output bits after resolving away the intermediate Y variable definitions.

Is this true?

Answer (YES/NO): NO